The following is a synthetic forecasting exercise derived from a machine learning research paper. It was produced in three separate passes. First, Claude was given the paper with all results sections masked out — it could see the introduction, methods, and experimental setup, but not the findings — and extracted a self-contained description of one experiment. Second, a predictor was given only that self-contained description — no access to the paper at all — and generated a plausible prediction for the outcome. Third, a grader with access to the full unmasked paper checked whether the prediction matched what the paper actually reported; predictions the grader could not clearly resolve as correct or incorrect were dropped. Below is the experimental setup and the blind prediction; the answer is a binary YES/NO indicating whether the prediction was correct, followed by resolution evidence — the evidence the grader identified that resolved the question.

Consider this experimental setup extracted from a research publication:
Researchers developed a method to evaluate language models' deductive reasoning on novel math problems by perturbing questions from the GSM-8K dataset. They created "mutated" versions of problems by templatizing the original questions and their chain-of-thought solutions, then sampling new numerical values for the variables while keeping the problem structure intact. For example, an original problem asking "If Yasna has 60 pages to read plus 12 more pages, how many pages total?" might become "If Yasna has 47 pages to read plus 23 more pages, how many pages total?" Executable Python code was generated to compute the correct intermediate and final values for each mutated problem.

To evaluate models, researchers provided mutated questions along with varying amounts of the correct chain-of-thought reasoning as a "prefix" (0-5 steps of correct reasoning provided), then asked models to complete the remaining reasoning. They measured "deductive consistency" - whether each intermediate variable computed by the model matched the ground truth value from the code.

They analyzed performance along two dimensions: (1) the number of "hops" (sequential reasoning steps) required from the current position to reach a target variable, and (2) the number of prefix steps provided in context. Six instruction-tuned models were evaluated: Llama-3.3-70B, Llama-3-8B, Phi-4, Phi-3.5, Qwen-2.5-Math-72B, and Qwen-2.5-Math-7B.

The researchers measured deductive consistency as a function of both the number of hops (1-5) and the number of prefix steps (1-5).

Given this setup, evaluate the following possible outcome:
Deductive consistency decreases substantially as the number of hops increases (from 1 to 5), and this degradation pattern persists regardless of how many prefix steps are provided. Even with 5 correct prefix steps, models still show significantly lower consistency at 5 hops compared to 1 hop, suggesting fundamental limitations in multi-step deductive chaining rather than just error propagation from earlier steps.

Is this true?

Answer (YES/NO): YES